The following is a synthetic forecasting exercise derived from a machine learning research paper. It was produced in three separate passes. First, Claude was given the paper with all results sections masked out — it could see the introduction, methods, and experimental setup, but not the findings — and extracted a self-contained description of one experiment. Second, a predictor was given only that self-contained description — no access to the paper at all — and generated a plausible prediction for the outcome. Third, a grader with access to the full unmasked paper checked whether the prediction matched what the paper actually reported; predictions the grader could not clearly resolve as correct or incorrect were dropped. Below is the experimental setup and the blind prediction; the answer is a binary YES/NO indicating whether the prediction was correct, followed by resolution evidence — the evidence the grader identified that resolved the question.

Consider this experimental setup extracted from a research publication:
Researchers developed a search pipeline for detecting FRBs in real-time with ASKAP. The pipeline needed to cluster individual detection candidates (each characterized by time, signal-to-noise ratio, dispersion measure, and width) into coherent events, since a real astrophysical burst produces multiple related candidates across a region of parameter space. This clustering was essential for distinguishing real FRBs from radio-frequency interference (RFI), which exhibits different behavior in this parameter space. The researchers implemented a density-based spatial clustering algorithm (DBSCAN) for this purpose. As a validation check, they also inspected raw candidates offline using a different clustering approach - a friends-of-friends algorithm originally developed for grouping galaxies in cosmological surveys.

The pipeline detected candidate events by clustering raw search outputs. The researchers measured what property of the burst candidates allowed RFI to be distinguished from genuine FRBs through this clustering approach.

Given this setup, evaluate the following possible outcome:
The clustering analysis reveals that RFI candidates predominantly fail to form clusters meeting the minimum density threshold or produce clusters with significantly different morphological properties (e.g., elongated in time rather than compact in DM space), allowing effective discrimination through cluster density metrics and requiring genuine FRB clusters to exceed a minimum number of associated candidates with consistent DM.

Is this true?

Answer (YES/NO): NO